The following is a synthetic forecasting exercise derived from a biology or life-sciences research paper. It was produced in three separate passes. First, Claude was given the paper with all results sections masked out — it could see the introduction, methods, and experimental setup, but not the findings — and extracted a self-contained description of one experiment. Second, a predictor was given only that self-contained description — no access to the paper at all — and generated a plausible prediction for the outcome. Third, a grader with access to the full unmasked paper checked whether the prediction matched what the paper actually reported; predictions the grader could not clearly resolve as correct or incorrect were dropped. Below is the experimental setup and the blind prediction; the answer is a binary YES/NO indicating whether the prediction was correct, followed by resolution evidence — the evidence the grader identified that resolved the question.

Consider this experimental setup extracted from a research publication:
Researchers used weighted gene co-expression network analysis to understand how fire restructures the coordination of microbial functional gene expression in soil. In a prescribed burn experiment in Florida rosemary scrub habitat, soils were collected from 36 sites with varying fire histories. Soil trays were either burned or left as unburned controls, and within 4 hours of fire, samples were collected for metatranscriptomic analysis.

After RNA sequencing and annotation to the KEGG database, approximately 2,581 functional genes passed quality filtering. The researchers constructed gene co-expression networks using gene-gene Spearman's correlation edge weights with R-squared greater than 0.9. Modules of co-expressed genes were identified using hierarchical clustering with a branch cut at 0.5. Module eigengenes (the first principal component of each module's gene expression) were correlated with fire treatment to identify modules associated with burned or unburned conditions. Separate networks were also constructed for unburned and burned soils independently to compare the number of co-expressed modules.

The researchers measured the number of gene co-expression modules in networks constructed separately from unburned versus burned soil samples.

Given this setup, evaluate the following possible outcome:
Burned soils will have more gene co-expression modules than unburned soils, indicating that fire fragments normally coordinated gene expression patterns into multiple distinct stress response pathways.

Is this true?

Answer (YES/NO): NO